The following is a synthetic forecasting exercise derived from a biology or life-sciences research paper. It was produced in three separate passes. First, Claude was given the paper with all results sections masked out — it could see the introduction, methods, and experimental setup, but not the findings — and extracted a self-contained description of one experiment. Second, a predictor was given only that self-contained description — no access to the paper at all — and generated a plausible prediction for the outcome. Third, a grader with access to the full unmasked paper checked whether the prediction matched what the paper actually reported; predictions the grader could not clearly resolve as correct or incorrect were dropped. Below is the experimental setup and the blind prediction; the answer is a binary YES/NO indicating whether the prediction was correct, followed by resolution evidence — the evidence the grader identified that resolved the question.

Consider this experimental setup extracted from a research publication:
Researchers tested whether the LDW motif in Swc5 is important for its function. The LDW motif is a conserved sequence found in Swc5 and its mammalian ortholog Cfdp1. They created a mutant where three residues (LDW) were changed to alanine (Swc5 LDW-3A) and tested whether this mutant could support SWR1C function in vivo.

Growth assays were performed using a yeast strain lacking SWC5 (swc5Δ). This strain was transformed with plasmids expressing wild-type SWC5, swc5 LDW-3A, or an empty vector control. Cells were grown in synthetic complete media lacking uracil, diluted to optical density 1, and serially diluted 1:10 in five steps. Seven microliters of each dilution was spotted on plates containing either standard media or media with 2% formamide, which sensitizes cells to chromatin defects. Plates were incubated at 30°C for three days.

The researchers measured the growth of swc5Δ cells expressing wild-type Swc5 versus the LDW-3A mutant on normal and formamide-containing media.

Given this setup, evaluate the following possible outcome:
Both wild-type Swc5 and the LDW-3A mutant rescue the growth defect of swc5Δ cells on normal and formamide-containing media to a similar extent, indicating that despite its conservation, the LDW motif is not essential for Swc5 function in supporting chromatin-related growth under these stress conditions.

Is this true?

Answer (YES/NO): NO